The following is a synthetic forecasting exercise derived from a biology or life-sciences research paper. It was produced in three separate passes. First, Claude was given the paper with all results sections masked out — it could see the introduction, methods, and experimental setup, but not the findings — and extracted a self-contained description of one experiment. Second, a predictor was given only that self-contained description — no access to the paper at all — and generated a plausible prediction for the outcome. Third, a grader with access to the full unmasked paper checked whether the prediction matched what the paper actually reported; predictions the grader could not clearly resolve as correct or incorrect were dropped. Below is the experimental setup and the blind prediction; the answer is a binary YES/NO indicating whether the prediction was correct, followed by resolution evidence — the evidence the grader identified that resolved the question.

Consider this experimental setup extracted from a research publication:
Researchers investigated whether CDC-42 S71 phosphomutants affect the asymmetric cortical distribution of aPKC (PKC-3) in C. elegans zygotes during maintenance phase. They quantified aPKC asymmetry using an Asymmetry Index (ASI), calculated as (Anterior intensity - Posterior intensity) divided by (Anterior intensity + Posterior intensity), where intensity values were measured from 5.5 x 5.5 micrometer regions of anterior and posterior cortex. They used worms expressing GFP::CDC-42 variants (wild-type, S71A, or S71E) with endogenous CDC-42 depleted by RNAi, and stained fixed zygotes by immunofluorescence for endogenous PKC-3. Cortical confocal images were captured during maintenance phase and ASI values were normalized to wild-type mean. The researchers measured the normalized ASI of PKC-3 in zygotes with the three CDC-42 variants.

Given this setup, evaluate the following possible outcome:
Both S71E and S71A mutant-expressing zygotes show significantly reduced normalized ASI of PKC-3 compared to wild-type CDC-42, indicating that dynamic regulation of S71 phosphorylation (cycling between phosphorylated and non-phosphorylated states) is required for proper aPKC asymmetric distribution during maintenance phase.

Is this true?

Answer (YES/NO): NO